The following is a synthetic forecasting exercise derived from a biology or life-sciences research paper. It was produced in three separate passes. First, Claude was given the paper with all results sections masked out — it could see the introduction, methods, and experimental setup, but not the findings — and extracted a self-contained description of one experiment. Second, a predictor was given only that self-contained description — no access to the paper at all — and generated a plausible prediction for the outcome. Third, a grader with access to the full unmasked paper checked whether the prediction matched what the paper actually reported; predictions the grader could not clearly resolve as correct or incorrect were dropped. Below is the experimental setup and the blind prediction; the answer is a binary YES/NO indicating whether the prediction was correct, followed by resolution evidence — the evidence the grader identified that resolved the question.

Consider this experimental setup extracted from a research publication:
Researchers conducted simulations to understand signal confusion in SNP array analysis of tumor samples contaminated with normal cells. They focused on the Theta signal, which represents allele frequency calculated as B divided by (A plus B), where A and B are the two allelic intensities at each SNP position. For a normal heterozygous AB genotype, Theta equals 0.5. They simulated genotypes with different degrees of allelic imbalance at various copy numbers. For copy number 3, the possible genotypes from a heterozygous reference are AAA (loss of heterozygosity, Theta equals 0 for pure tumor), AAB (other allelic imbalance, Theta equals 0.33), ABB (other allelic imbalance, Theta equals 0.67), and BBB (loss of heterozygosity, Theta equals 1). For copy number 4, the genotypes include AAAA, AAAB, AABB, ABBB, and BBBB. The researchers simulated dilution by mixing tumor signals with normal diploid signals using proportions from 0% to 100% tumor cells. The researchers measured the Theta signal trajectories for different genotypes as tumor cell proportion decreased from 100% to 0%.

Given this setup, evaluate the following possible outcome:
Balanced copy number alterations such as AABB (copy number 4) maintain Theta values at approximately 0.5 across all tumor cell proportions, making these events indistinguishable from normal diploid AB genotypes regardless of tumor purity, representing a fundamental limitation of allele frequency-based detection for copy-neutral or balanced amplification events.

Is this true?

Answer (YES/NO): YES